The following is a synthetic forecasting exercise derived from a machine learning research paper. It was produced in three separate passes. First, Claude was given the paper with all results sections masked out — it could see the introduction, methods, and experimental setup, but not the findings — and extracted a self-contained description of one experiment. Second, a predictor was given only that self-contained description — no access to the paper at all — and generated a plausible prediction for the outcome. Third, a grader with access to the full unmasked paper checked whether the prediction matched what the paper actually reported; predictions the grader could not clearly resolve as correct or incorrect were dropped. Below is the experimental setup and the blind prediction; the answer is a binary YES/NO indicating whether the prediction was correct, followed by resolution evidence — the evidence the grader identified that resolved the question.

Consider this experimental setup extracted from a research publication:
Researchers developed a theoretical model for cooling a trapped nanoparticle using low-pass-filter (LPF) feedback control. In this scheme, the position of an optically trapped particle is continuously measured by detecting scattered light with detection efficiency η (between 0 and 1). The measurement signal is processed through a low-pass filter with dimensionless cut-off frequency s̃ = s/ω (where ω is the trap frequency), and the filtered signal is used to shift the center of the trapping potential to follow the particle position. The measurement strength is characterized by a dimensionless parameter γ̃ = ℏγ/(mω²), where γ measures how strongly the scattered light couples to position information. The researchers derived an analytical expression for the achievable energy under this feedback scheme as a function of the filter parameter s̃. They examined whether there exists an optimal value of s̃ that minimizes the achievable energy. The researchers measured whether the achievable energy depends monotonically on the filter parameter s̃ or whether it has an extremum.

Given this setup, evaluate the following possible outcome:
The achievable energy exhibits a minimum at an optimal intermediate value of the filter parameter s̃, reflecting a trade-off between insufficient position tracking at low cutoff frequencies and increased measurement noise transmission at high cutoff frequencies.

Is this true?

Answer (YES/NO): YES